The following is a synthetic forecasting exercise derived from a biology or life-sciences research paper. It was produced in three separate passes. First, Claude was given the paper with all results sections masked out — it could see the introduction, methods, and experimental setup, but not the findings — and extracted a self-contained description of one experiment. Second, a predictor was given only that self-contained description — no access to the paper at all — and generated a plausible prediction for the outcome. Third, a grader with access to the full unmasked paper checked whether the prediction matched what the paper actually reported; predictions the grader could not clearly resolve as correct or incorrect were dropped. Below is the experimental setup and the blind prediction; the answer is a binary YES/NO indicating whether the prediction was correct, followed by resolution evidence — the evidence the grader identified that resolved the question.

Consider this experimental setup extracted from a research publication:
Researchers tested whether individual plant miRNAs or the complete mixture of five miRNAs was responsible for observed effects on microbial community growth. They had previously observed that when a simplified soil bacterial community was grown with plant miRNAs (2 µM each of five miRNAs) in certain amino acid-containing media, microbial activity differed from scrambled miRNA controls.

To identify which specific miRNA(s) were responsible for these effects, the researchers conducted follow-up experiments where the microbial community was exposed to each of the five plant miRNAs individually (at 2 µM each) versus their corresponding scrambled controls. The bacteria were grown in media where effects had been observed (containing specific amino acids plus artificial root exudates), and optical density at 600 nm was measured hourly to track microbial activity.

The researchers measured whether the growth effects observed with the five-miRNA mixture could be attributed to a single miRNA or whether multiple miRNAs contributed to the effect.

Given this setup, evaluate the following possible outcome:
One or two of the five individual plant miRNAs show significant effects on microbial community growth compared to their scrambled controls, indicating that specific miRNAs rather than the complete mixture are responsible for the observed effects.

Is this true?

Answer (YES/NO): NO